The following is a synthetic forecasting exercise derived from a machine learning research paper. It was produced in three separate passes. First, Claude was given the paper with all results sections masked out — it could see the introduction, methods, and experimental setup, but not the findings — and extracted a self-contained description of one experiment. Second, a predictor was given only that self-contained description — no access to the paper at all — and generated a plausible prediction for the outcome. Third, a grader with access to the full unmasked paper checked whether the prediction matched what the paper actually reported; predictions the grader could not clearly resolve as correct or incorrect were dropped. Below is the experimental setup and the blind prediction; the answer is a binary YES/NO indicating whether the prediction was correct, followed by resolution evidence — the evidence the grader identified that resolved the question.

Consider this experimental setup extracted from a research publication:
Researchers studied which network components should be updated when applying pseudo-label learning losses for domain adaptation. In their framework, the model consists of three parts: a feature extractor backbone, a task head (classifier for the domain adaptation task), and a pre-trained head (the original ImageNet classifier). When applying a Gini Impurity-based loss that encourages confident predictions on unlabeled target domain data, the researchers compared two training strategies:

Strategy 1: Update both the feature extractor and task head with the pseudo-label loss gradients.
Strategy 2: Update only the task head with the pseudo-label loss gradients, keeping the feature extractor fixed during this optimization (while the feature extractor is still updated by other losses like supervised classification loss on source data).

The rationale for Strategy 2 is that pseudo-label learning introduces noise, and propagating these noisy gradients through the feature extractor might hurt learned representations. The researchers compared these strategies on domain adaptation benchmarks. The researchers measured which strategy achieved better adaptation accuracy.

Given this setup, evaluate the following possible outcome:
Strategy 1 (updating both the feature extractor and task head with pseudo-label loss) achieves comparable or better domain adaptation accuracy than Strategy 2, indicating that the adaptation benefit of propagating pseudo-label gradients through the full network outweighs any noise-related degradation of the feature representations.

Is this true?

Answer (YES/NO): YES